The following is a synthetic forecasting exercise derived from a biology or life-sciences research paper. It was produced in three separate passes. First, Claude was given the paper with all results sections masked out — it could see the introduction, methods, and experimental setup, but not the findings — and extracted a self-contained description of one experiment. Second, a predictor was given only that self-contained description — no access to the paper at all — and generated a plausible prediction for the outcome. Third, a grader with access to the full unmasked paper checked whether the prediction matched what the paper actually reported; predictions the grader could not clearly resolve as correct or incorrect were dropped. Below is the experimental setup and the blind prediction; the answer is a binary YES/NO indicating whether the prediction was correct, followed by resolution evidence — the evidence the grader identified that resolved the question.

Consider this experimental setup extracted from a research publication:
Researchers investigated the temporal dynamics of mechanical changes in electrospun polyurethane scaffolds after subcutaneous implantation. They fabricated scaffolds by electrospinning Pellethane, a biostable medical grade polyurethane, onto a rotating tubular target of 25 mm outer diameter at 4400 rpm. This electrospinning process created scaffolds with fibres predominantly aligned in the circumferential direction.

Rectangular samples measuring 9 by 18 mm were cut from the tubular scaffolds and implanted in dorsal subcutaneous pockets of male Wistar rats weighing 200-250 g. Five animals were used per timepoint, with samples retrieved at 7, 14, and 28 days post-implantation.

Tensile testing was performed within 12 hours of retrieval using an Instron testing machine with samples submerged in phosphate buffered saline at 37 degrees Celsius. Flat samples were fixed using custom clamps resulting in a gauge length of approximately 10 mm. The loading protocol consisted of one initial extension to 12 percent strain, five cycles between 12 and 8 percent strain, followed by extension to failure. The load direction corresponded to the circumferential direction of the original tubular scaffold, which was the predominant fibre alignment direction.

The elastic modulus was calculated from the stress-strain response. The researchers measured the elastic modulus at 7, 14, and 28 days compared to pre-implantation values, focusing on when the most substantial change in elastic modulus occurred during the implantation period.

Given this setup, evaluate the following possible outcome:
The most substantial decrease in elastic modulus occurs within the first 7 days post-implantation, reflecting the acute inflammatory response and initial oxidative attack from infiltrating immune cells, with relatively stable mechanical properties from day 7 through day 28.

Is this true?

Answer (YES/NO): NO